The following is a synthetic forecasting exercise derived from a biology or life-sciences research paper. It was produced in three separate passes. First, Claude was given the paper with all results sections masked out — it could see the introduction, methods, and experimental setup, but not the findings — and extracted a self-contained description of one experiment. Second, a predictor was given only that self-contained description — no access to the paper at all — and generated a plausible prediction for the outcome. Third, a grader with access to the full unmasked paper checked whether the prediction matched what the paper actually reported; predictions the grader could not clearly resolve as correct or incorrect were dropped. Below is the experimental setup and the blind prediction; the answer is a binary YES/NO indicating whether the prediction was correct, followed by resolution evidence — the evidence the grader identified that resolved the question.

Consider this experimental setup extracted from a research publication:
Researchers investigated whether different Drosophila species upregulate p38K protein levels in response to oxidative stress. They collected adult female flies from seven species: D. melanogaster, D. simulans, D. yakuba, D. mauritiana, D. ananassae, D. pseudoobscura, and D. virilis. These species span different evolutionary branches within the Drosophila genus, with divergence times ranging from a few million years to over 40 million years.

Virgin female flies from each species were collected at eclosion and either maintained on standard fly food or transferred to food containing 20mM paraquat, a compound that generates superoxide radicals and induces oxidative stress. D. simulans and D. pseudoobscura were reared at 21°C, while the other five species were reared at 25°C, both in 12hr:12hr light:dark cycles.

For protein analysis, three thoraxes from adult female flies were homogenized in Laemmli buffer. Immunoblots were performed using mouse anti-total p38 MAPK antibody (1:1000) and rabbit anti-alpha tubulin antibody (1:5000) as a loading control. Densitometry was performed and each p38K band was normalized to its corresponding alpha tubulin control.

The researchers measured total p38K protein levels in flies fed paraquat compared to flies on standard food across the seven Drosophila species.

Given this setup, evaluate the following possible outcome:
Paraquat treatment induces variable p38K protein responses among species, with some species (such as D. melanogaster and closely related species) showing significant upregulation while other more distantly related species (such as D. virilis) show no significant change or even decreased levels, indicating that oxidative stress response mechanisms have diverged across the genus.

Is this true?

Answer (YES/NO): NO